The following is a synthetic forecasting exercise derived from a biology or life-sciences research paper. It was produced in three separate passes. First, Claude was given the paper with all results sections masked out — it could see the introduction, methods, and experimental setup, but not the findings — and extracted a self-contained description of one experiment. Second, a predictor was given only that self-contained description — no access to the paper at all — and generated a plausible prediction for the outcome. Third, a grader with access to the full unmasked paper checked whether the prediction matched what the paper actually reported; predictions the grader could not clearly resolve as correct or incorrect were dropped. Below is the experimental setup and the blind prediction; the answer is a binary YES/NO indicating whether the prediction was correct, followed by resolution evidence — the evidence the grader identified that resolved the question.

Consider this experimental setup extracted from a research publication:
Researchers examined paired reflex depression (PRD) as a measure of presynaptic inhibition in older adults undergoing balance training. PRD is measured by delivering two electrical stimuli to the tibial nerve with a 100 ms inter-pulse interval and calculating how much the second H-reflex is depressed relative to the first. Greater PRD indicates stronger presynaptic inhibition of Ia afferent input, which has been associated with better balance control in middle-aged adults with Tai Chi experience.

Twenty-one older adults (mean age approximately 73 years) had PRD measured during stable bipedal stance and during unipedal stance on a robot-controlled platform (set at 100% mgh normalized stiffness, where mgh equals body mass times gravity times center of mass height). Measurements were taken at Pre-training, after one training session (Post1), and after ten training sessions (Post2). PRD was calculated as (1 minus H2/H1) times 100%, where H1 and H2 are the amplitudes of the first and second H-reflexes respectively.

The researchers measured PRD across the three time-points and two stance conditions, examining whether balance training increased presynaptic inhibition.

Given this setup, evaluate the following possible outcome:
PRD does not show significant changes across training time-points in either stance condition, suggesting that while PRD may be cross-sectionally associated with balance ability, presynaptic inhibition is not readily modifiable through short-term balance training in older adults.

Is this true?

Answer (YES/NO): YES